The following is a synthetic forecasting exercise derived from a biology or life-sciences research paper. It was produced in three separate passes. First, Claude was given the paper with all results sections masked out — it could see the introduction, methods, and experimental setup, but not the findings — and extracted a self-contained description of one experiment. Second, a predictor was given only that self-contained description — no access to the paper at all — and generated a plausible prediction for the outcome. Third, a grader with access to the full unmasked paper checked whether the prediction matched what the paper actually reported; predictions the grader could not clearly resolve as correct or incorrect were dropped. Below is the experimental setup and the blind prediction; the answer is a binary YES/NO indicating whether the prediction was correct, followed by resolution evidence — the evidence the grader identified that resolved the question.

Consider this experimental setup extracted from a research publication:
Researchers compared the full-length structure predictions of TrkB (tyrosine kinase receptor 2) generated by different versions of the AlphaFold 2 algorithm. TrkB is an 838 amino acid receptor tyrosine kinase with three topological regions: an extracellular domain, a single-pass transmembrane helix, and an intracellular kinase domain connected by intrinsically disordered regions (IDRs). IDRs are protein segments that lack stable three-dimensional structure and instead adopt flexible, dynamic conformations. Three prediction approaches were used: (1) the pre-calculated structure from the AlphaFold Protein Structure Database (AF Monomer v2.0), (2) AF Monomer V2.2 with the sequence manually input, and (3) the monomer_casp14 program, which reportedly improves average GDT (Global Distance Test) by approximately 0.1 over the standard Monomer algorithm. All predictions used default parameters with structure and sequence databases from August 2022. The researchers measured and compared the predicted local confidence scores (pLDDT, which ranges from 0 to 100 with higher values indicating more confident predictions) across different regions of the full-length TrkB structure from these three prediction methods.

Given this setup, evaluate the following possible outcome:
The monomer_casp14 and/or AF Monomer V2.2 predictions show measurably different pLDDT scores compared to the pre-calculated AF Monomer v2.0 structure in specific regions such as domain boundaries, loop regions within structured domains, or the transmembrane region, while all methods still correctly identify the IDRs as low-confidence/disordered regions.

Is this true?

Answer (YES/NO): YES